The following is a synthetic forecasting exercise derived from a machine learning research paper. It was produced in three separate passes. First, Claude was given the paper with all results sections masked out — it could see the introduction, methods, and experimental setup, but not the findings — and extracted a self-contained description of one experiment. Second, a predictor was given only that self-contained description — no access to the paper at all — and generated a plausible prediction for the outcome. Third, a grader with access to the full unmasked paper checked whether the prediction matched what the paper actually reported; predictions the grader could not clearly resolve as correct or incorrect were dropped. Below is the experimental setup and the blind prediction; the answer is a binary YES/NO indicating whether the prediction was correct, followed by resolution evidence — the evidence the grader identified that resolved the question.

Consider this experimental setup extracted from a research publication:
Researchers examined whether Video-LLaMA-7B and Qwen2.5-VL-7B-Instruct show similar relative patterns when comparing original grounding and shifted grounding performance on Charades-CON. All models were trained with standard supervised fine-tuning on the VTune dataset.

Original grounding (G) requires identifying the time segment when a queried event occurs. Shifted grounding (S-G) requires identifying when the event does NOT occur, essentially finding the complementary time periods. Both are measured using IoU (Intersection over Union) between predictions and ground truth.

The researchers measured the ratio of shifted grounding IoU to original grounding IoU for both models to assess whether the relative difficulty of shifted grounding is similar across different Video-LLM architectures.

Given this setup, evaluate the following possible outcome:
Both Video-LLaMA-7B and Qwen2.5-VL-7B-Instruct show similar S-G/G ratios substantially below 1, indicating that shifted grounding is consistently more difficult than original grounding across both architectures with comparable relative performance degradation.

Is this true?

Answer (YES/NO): YES